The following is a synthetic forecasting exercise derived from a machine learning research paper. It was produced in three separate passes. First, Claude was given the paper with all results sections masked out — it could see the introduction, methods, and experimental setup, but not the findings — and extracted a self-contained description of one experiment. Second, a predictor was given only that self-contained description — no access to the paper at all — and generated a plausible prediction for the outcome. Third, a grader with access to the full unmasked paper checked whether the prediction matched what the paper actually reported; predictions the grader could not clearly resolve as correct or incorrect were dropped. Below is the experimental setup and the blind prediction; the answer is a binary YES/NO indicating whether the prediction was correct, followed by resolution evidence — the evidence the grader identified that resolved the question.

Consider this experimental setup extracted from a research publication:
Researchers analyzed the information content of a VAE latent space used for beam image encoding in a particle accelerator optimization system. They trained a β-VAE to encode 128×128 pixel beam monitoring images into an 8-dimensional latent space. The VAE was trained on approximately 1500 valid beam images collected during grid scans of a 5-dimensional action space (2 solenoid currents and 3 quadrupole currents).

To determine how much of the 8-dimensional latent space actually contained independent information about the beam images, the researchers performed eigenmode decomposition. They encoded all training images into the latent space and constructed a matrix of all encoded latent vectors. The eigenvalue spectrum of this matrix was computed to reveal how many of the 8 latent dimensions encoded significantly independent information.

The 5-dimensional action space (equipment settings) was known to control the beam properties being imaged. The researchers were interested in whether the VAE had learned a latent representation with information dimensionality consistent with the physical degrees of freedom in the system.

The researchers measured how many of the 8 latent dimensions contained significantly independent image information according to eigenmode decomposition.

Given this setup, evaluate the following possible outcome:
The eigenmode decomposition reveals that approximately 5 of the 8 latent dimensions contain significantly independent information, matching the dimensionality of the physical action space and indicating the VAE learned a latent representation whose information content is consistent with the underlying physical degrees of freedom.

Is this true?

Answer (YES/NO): YES